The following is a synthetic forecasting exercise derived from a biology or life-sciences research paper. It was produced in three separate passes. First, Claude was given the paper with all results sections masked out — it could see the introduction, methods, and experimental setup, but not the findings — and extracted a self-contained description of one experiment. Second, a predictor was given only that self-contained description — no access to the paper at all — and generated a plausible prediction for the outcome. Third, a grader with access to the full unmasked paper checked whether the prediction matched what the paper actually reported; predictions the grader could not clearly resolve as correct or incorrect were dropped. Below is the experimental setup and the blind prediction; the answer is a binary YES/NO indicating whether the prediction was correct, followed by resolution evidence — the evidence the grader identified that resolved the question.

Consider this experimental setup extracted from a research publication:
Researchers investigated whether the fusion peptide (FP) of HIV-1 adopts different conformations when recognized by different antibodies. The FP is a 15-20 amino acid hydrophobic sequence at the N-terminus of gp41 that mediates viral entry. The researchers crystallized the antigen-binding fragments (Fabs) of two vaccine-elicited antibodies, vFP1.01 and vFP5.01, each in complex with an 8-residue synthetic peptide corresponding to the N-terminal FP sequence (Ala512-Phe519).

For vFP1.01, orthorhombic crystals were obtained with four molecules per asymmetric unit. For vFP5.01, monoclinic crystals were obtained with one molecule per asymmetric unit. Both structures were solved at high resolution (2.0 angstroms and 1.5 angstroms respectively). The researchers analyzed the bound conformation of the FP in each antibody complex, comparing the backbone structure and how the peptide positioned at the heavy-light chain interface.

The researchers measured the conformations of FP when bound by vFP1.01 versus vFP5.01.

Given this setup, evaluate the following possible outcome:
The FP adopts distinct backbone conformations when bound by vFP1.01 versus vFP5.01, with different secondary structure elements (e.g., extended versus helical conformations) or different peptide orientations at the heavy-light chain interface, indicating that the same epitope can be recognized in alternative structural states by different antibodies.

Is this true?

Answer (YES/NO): YES